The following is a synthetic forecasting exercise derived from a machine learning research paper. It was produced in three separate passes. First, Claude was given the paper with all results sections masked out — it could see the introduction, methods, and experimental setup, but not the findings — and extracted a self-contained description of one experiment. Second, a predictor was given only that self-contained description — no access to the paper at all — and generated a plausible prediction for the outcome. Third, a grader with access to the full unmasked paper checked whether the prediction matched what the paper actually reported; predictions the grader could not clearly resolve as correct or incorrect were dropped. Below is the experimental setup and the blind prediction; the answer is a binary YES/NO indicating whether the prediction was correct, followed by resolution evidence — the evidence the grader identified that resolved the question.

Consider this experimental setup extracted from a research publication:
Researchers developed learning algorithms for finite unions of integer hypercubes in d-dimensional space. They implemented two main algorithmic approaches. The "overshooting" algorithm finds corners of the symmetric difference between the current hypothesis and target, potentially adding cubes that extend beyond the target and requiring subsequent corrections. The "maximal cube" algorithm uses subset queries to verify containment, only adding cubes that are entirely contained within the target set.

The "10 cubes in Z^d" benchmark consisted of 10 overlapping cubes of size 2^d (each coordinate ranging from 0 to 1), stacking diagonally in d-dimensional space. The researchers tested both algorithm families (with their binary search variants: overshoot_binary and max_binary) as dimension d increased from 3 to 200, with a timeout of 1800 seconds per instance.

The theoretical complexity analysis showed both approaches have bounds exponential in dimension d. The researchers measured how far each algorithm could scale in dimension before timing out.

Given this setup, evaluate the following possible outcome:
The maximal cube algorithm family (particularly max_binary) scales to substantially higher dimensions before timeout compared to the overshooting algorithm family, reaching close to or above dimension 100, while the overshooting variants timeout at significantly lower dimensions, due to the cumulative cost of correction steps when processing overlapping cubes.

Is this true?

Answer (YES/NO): YES